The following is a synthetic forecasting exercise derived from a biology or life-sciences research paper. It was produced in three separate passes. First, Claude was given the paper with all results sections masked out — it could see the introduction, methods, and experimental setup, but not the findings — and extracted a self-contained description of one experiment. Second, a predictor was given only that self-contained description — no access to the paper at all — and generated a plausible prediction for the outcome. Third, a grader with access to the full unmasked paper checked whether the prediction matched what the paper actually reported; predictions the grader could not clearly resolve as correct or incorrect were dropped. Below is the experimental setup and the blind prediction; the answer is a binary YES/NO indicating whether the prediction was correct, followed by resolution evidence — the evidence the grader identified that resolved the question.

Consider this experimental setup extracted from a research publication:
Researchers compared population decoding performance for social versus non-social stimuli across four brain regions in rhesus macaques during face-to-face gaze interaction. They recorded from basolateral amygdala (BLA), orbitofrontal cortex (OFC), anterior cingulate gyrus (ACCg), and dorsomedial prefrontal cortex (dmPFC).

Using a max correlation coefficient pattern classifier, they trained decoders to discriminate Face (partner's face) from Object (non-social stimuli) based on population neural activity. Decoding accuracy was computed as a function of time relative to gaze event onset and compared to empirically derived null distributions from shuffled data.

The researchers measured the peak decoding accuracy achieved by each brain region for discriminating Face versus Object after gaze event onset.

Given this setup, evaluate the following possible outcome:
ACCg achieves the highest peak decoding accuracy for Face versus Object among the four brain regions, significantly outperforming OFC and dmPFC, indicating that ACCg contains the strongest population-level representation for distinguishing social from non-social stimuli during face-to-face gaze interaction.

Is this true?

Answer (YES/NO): NO